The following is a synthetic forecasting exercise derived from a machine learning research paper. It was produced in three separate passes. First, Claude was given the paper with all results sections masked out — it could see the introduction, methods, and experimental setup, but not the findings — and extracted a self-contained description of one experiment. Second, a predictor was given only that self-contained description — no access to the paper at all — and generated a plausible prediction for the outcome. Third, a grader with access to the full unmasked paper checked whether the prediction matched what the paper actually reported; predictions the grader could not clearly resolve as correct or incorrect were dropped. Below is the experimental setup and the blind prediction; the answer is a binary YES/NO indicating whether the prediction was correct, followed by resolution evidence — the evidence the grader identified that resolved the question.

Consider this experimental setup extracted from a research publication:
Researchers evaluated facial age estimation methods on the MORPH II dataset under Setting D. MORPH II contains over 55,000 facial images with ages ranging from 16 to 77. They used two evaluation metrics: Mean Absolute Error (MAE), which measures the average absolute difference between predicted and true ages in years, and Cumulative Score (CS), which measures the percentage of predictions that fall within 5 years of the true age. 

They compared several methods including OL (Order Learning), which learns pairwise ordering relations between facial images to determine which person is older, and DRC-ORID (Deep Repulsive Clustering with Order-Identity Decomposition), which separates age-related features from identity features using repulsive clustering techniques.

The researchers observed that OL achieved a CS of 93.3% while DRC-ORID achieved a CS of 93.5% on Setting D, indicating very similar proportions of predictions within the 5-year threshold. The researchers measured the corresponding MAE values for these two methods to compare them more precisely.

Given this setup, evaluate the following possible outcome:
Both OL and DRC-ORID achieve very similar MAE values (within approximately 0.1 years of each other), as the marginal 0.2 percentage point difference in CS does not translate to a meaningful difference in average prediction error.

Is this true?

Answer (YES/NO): YES